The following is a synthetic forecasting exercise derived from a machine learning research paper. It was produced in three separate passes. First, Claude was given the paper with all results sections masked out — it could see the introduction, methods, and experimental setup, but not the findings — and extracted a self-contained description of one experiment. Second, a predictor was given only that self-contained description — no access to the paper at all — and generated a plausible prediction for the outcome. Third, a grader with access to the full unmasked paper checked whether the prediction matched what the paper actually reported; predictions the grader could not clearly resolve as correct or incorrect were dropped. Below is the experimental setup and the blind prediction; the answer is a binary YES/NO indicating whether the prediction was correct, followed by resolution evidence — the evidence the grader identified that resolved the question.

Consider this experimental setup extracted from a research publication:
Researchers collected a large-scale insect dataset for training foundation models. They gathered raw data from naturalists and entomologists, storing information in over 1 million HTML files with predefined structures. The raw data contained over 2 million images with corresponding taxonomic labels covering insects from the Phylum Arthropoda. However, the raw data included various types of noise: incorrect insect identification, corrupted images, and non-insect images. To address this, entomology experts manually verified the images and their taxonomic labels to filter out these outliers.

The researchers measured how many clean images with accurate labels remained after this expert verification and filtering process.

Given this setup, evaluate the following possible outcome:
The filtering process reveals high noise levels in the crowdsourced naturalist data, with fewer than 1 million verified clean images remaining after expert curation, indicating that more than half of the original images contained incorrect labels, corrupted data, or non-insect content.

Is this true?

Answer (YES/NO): NO